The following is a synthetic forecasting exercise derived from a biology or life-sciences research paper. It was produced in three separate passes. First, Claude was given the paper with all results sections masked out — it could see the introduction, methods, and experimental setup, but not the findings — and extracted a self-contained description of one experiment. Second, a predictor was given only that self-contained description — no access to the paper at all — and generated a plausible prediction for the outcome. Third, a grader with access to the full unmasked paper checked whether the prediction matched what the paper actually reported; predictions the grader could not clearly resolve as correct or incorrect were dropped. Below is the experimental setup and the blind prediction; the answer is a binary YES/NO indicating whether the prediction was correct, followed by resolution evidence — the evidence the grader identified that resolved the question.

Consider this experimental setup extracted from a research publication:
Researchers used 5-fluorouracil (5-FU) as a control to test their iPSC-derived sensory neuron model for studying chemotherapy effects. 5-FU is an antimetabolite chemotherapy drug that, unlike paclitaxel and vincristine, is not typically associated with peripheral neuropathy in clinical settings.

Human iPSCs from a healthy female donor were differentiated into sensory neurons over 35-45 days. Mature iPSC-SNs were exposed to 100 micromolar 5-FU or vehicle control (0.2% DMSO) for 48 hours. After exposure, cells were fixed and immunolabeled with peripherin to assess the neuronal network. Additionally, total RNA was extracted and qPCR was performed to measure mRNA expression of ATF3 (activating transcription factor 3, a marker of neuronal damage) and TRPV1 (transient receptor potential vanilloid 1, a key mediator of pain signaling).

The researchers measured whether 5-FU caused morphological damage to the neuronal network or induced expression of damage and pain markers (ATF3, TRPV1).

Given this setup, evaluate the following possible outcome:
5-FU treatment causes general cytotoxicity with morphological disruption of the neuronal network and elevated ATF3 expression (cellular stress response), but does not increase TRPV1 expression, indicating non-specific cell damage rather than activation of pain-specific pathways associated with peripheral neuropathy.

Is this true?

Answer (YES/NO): NO